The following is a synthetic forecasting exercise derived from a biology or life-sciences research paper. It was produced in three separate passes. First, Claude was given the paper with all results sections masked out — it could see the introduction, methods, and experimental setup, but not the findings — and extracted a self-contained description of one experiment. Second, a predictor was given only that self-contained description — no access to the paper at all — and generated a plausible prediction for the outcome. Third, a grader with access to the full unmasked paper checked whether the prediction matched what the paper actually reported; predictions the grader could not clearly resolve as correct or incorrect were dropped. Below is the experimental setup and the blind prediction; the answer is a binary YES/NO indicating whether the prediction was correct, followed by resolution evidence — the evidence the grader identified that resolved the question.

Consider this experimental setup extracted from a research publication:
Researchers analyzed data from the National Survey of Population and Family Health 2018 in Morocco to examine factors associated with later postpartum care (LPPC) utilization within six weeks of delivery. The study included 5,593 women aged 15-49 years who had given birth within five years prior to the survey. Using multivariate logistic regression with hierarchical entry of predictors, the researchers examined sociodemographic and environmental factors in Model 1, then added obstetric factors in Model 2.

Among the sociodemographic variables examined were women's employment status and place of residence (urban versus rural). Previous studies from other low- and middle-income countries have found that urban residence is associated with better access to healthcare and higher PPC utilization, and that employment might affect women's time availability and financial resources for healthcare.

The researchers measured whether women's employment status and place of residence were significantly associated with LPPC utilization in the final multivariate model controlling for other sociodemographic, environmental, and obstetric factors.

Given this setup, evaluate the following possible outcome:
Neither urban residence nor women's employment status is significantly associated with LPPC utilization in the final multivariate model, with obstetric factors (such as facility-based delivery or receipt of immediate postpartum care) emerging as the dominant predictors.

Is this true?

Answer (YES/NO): YES